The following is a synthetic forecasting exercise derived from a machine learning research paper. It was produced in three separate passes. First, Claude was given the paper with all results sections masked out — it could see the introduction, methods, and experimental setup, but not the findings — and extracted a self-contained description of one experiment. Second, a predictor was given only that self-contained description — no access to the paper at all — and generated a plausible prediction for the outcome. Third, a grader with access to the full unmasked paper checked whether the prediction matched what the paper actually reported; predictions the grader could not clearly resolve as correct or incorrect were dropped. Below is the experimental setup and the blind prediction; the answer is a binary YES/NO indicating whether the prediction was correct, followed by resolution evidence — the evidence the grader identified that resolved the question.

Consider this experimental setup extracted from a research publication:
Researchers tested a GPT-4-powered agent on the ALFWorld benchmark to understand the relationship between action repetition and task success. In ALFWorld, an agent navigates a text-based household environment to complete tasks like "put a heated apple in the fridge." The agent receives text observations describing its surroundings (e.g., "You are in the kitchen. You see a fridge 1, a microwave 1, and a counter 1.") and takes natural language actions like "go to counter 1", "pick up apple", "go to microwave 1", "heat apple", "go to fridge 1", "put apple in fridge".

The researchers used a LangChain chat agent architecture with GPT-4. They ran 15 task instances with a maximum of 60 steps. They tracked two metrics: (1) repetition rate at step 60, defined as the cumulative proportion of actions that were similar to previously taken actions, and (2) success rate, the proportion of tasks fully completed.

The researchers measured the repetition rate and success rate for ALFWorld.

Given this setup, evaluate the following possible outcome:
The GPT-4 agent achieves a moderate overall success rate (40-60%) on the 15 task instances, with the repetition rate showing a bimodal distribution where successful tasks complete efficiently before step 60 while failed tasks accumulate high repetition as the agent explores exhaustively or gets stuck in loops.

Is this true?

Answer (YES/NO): NO